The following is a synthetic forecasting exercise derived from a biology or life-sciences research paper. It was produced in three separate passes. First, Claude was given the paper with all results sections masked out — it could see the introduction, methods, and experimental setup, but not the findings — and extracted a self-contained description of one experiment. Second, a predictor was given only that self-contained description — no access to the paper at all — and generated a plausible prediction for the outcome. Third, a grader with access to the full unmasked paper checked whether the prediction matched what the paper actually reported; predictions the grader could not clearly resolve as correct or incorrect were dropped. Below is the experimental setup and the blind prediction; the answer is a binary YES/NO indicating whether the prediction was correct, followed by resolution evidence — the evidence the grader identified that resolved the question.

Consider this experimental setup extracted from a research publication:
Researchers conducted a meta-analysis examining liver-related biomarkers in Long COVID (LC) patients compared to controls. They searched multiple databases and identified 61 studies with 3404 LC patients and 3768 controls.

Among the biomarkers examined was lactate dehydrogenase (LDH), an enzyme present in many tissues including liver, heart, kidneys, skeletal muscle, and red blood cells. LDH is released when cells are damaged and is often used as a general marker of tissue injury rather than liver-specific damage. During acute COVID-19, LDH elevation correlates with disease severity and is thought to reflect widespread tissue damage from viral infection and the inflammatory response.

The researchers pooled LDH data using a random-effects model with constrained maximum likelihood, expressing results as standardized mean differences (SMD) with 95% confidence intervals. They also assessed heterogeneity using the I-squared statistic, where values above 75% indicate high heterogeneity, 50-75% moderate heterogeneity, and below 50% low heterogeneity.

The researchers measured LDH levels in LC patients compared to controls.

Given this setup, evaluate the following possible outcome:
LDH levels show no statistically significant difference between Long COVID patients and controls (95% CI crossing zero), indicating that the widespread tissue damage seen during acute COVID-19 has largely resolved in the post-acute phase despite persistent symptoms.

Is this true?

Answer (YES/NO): NO